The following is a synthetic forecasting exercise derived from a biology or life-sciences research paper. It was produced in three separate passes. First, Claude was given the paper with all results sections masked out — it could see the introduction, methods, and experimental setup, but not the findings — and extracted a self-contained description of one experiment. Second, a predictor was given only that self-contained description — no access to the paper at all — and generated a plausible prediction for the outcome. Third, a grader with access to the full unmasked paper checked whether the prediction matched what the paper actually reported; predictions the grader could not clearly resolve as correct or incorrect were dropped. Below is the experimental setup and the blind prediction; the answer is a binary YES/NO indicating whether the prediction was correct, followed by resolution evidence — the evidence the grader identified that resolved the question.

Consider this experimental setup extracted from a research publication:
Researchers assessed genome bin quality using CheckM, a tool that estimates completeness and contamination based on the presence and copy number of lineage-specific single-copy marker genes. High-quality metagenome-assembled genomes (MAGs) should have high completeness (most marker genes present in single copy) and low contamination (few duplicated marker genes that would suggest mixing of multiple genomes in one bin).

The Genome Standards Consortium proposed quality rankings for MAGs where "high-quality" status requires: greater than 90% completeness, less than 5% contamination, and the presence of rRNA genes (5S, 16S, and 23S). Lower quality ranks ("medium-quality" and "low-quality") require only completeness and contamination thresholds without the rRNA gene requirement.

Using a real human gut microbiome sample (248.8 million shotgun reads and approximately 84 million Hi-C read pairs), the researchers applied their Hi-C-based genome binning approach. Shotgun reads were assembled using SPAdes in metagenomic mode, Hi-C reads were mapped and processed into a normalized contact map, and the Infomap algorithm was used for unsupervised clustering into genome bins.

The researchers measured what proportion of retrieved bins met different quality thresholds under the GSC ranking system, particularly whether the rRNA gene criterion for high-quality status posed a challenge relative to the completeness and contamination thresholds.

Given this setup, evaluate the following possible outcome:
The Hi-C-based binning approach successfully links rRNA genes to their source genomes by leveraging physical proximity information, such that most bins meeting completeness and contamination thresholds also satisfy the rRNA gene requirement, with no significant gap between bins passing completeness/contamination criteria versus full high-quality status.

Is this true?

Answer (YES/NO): NO